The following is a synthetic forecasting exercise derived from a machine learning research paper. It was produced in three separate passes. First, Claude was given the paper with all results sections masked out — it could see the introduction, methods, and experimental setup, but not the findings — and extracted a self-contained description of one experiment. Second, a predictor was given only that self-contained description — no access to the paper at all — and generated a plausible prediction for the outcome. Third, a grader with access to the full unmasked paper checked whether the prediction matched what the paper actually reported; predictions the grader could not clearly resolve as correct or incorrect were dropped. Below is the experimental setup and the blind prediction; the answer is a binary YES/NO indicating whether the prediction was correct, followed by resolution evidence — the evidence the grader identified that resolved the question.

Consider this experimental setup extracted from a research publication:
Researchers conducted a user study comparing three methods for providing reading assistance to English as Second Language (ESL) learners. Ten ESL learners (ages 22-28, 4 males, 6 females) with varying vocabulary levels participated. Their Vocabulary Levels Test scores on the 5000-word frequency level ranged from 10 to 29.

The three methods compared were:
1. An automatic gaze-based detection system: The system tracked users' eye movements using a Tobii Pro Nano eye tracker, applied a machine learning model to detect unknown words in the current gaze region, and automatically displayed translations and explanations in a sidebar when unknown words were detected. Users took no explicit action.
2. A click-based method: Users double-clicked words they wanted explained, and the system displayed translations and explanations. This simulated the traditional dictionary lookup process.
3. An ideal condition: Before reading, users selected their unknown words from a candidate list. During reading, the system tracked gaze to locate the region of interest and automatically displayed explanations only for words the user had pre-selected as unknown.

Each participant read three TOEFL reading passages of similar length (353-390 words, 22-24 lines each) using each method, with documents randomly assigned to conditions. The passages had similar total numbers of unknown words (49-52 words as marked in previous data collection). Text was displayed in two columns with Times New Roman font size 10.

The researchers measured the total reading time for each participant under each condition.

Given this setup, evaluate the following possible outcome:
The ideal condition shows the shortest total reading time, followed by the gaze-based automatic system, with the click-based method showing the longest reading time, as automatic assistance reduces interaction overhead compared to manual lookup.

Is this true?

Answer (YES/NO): NO